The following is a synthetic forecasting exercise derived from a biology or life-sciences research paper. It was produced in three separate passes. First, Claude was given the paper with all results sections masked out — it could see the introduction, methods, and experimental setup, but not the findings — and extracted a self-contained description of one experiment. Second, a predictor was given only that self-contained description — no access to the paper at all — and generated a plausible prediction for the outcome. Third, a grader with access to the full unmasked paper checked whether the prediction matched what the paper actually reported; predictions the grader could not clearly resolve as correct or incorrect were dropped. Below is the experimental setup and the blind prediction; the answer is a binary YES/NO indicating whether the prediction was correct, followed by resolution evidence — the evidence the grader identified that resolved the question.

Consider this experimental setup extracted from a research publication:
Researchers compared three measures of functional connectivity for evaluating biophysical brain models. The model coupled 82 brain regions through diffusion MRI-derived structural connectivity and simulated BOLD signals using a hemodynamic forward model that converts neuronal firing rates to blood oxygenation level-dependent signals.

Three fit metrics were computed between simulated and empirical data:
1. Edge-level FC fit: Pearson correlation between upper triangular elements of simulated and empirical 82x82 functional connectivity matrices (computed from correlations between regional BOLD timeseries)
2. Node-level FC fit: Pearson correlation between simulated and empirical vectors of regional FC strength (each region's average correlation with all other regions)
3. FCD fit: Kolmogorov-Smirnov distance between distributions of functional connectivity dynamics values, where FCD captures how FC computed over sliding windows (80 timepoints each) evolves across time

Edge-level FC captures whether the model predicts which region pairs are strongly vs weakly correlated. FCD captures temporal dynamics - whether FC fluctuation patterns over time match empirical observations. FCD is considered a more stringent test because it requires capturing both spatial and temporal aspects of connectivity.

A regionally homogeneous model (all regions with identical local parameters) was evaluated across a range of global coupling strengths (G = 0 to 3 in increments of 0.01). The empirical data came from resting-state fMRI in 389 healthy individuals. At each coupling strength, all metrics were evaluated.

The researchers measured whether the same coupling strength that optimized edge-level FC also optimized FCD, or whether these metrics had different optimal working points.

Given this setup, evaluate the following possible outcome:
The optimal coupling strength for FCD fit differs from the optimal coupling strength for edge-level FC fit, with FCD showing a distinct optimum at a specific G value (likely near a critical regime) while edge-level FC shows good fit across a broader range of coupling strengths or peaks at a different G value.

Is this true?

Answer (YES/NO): YES